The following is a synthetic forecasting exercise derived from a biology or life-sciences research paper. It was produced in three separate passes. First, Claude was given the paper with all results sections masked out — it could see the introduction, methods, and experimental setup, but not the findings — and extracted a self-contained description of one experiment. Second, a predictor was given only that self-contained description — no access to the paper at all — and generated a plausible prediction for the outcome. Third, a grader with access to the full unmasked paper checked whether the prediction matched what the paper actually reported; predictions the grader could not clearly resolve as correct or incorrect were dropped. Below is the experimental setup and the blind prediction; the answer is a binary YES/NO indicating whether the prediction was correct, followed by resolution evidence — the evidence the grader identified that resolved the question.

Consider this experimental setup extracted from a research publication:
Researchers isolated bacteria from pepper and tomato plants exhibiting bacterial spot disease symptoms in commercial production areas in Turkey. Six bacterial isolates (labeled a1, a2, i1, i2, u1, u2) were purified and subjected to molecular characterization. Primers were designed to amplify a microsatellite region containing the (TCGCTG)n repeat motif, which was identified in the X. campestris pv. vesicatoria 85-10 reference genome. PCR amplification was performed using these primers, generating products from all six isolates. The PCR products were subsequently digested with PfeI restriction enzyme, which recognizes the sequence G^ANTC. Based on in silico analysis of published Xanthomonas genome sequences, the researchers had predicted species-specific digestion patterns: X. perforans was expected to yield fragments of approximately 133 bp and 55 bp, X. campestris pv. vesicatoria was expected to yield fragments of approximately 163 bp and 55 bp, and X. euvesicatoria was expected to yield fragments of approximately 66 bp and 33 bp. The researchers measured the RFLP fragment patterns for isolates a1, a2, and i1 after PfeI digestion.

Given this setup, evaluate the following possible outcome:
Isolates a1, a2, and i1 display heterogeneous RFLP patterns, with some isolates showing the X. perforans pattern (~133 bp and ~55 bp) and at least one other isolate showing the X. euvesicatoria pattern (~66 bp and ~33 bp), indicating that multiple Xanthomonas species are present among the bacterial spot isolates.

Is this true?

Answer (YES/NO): NO